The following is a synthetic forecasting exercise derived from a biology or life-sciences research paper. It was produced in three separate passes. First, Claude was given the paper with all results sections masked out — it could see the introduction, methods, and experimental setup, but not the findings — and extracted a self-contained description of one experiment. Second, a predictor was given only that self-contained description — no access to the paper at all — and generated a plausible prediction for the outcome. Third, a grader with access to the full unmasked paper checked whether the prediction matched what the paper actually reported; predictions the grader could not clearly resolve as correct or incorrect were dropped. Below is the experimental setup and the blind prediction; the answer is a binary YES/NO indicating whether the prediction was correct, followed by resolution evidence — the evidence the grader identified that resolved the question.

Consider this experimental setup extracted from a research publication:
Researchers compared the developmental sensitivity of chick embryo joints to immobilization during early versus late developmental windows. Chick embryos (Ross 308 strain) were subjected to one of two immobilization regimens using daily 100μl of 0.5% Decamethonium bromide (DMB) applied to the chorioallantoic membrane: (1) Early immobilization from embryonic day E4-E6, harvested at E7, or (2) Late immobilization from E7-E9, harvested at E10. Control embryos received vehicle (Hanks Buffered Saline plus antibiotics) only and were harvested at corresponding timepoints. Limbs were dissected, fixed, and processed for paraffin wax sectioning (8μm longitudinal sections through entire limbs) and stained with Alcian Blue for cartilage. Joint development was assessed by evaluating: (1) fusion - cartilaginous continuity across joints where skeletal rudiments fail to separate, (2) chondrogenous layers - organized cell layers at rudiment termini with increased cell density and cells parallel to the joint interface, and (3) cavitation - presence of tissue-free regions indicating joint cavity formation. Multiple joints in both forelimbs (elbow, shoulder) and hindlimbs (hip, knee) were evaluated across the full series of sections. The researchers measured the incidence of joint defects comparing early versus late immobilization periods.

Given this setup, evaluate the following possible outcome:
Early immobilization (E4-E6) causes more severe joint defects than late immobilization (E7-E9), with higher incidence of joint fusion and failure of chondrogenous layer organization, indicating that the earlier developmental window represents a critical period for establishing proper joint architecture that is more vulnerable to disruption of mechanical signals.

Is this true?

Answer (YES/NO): NO